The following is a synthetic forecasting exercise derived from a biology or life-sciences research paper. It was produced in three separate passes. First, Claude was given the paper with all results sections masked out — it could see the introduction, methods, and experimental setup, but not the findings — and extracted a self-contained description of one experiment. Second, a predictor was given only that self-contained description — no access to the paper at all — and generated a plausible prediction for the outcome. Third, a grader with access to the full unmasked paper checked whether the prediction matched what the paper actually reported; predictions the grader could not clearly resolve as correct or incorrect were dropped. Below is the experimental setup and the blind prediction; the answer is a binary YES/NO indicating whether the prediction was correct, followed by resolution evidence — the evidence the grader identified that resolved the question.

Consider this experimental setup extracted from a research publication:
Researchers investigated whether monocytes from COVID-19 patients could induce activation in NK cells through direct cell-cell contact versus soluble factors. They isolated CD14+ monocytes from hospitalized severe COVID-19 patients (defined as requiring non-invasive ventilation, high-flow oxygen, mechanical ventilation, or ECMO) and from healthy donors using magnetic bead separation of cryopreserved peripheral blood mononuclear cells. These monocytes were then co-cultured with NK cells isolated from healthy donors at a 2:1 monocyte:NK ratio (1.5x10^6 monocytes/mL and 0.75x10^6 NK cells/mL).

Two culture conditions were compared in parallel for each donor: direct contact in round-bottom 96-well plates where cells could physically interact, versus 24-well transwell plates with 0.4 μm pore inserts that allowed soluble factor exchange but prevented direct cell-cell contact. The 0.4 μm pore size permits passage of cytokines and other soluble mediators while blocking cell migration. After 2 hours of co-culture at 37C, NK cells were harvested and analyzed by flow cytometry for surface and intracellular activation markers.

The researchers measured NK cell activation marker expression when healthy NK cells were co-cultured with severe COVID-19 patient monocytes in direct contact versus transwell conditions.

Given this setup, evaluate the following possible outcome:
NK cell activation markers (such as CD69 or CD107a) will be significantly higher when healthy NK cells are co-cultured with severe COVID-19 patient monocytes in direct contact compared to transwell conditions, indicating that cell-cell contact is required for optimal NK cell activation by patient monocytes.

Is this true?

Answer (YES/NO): YES